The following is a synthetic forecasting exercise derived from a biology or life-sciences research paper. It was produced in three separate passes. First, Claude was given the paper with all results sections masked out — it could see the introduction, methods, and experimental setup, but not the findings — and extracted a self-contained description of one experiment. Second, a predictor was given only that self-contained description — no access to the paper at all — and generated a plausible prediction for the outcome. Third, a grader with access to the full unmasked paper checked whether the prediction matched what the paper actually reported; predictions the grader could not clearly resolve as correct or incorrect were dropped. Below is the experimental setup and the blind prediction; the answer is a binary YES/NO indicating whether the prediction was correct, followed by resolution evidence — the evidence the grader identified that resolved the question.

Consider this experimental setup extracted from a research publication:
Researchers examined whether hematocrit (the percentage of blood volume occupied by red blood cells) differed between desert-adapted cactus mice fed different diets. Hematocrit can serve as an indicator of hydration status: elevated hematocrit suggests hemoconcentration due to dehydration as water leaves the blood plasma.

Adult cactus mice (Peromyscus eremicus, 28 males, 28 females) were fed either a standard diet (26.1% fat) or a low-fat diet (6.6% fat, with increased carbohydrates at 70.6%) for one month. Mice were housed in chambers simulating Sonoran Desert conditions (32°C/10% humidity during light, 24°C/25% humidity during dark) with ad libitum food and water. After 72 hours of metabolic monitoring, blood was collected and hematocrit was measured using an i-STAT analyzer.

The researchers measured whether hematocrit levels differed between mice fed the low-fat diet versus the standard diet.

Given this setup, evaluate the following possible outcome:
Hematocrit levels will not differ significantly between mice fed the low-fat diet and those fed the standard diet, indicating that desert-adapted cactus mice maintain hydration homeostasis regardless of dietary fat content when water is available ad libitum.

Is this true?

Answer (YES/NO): NO